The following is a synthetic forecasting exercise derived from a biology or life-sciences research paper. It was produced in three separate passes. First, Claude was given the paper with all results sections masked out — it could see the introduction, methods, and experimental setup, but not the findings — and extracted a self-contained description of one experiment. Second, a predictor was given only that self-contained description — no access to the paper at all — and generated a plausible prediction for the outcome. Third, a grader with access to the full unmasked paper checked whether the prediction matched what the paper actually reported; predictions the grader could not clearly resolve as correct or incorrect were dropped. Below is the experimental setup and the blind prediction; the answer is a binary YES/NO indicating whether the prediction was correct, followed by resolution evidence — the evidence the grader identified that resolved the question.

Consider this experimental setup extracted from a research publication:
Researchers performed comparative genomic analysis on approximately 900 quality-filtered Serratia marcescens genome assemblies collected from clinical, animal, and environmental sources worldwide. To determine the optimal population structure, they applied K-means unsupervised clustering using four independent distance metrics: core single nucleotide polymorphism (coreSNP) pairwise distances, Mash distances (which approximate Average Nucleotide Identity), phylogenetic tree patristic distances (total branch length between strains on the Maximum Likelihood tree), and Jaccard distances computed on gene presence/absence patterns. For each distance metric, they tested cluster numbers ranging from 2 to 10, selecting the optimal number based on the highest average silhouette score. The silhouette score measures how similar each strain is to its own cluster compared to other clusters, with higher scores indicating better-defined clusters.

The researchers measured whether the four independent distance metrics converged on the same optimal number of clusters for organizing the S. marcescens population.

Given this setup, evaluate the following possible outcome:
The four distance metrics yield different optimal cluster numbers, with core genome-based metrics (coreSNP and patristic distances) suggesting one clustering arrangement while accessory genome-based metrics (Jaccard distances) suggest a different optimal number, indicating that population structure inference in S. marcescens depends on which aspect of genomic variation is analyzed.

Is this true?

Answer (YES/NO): YES